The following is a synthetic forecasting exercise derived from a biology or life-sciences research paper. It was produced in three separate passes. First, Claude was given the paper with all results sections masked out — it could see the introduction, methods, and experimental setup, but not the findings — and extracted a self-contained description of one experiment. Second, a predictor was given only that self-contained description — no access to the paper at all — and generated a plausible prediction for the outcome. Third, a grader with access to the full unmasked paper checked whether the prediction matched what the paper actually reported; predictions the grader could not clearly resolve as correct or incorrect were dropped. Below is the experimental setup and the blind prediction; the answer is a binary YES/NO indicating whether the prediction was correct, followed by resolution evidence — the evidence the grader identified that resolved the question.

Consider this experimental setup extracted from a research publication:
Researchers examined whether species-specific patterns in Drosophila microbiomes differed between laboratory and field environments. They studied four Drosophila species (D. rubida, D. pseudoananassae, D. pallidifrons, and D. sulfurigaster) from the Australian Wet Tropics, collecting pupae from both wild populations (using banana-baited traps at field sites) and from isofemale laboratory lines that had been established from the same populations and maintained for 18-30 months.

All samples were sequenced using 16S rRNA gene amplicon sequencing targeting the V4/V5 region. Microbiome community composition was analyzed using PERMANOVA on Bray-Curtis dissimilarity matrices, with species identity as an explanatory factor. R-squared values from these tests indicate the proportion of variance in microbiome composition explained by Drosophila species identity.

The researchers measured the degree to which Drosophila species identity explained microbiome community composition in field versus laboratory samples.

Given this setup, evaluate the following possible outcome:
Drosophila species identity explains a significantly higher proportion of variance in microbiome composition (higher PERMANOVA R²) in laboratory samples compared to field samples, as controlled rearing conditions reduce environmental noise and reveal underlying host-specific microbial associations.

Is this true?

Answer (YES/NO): YES